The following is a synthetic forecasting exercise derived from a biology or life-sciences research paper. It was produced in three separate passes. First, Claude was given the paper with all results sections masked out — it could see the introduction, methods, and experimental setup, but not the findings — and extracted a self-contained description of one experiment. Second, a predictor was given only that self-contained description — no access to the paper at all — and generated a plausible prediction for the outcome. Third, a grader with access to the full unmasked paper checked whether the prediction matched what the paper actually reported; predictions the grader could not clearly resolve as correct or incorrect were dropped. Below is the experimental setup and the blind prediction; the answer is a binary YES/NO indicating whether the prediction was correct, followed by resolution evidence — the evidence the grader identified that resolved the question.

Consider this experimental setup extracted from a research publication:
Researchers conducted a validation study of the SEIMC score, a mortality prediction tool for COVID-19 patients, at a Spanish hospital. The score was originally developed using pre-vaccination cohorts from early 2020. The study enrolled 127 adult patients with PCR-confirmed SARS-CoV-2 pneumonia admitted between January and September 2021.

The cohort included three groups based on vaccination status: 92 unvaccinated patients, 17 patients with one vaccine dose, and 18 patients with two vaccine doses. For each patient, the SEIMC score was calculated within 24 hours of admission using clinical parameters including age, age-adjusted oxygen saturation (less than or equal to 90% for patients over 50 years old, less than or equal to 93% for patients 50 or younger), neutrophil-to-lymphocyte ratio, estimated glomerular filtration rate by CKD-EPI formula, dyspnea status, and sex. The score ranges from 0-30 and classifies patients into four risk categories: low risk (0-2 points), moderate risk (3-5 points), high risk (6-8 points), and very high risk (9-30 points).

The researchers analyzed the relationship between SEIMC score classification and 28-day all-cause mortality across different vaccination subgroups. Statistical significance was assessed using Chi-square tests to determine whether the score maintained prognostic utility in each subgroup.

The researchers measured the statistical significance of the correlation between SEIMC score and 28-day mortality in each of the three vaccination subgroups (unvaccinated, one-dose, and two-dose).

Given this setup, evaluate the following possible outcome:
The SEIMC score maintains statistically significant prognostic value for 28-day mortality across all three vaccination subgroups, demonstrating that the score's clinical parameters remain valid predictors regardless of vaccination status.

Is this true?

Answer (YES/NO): NO